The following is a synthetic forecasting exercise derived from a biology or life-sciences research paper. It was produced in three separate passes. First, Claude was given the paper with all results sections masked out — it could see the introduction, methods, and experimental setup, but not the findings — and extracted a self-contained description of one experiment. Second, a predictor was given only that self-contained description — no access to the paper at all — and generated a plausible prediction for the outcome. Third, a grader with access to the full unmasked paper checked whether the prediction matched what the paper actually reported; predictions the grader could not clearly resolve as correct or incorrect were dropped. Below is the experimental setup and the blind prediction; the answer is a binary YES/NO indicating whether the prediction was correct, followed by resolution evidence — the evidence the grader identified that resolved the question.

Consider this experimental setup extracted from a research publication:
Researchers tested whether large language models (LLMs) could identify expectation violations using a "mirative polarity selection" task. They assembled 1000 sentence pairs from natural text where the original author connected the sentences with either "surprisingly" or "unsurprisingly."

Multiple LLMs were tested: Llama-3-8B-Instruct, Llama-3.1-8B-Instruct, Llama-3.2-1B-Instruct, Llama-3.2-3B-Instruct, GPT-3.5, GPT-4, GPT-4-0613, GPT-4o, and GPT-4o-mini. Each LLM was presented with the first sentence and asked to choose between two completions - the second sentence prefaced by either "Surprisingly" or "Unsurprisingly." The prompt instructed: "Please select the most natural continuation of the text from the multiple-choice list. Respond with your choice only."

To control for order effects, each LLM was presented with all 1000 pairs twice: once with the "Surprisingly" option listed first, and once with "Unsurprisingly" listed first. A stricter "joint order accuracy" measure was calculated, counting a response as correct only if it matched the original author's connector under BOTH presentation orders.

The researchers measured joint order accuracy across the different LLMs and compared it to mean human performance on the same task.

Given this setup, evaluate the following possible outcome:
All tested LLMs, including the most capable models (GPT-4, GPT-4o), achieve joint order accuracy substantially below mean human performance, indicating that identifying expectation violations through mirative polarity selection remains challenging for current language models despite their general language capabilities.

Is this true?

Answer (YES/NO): NO